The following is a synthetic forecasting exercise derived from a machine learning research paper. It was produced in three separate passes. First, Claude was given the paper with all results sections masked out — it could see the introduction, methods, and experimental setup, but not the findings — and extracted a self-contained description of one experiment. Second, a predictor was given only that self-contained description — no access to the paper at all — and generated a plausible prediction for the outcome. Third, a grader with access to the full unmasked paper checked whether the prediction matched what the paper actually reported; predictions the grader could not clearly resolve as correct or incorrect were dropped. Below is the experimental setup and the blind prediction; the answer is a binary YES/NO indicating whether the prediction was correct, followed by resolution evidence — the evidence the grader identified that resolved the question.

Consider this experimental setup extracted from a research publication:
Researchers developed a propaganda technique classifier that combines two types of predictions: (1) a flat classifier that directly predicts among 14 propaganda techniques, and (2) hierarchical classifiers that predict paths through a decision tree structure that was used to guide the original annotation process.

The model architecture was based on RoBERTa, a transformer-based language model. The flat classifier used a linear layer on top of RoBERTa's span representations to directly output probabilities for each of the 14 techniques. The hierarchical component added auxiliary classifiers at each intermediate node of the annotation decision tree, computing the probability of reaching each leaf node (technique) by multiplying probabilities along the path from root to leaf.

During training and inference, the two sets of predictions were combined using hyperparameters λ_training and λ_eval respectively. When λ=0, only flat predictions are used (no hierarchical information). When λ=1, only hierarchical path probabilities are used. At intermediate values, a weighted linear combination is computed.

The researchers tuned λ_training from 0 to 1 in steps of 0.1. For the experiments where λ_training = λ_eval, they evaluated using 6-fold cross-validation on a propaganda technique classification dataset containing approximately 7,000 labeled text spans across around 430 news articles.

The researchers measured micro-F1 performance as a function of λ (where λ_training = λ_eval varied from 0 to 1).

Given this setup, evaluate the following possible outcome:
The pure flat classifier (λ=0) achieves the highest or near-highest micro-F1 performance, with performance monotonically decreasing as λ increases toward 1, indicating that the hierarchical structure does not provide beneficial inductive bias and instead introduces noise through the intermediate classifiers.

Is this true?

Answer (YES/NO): NO